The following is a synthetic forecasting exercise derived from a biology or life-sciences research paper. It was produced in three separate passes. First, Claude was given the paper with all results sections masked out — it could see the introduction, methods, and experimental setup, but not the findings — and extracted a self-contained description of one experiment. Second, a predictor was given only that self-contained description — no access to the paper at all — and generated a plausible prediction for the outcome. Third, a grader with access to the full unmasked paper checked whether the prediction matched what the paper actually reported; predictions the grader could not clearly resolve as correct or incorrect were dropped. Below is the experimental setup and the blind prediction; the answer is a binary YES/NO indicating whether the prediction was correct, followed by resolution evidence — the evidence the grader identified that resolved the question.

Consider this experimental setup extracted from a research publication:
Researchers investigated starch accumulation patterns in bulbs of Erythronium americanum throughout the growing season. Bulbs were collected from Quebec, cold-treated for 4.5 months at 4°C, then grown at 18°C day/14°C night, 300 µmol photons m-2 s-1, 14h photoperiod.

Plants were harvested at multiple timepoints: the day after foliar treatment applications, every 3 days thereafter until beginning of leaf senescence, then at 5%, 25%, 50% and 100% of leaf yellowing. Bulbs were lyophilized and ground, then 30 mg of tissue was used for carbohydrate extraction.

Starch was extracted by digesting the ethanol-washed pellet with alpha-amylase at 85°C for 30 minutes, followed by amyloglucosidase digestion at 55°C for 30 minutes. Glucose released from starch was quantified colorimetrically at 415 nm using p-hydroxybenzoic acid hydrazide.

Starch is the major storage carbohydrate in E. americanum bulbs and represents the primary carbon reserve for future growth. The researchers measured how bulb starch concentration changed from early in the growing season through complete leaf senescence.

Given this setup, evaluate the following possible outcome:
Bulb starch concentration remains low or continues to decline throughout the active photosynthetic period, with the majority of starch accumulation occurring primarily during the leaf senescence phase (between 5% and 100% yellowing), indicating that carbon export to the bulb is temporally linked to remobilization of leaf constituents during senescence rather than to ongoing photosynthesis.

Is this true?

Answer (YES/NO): NO